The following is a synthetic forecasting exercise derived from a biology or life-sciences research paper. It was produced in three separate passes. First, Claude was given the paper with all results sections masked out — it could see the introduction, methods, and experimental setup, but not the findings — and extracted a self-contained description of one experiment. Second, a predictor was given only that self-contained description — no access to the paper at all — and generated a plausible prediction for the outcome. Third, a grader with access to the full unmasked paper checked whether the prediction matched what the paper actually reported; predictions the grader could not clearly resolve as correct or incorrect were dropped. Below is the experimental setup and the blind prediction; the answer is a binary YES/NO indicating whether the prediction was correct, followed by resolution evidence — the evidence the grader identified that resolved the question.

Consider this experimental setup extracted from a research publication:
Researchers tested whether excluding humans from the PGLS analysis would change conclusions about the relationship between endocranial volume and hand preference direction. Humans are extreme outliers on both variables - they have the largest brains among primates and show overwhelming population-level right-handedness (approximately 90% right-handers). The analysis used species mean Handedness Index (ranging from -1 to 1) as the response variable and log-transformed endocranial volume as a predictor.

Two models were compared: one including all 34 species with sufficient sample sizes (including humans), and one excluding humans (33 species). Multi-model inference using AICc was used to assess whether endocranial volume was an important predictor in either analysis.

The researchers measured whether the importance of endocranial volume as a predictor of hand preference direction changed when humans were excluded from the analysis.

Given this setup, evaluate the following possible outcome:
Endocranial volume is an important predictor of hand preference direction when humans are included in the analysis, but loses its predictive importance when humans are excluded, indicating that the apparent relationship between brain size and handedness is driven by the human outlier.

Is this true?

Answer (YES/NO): NO